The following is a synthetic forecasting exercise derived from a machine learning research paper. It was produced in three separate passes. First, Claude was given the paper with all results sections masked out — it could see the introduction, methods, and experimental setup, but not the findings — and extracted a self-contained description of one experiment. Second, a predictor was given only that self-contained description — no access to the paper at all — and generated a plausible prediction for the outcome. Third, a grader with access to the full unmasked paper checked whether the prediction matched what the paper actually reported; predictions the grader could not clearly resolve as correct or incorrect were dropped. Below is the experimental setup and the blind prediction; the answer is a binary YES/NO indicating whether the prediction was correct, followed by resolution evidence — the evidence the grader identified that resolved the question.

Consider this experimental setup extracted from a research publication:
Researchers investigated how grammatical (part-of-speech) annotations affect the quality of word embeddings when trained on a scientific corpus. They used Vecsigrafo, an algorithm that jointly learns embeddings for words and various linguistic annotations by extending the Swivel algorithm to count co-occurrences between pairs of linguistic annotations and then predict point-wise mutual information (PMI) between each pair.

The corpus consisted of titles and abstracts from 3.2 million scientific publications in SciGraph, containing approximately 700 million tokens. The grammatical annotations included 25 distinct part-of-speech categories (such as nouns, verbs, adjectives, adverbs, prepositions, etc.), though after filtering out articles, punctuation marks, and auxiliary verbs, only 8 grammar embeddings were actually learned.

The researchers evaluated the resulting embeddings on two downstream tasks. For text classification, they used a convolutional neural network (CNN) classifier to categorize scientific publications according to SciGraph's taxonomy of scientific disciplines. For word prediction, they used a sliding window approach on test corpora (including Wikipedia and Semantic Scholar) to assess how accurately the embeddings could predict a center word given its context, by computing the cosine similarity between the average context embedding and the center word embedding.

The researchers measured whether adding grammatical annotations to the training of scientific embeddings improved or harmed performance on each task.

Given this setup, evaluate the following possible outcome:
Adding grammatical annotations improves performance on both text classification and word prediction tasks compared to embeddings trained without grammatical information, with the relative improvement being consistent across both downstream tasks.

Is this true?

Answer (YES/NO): NO